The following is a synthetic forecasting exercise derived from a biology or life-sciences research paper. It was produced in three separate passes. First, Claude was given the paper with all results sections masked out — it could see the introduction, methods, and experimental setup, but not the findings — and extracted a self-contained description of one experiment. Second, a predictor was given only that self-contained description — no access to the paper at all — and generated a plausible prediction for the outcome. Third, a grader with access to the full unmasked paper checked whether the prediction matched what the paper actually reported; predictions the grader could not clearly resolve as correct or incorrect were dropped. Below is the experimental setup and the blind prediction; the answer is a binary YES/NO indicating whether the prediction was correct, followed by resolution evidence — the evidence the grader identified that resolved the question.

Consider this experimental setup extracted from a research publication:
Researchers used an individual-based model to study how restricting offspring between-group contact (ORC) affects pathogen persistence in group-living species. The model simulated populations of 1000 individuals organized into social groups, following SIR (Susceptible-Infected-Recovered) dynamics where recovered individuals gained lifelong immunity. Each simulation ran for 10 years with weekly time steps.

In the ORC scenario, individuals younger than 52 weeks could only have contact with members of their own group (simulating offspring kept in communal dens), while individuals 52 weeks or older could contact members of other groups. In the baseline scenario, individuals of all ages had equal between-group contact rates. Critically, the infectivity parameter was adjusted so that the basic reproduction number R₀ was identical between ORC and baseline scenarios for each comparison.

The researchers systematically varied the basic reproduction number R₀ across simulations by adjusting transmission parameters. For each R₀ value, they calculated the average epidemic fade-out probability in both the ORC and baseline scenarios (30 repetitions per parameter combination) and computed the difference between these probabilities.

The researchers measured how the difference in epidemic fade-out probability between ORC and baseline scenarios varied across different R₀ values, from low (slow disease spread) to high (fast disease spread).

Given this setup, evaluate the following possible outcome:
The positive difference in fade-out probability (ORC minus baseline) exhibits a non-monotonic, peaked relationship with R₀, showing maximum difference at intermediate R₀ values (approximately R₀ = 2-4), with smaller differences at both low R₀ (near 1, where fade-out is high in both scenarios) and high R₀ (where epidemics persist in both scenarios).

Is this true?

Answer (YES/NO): NO